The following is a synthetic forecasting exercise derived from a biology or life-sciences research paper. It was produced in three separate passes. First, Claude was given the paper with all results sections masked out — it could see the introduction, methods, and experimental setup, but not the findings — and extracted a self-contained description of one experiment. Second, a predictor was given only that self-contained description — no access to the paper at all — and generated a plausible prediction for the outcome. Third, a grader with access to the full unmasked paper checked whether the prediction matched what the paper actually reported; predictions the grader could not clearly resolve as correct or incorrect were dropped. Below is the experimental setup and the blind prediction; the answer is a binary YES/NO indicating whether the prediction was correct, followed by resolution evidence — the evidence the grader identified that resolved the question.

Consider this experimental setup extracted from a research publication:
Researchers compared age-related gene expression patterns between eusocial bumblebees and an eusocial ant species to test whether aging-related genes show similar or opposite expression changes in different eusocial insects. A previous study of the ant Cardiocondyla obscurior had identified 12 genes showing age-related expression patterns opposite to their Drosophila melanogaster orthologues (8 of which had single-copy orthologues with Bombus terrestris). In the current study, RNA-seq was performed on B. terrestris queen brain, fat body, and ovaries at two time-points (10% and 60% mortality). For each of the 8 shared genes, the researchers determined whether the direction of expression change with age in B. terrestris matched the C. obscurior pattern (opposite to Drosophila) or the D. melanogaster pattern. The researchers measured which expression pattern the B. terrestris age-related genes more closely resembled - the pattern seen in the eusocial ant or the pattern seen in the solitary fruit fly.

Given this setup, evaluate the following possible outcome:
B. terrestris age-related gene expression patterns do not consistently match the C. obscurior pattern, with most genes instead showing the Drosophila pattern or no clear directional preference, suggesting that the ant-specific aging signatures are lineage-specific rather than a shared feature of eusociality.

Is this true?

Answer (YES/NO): YES